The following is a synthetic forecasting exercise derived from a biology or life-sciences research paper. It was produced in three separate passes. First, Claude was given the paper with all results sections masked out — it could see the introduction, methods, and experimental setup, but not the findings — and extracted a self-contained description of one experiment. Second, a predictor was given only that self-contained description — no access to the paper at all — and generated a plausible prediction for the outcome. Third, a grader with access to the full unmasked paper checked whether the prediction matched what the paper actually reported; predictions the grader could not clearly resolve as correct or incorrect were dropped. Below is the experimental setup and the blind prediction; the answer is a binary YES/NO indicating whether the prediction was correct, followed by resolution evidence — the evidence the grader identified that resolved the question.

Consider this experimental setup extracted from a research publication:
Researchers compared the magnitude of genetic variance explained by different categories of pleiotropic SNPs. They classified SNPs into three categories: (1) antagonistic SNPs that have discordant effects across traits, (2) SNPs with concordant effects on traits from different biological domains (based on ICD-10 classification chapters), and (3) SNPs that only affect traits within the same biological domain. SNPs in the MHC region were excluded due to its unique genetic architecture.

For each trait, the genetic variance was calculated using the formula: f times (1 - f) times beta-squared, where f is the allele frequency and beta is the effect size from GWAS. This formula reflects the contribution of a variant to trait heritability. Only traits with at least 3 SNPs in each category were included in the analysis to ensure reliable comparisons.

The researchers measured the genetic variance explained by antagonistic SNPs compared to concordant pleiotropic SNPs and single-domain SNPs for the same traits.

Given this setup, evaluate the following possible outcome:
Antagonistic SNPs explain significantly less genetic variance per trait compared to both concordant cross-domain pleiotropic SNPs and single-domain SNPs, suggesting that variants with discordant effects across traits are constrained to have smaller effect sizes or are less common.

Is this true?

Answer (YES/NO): NO